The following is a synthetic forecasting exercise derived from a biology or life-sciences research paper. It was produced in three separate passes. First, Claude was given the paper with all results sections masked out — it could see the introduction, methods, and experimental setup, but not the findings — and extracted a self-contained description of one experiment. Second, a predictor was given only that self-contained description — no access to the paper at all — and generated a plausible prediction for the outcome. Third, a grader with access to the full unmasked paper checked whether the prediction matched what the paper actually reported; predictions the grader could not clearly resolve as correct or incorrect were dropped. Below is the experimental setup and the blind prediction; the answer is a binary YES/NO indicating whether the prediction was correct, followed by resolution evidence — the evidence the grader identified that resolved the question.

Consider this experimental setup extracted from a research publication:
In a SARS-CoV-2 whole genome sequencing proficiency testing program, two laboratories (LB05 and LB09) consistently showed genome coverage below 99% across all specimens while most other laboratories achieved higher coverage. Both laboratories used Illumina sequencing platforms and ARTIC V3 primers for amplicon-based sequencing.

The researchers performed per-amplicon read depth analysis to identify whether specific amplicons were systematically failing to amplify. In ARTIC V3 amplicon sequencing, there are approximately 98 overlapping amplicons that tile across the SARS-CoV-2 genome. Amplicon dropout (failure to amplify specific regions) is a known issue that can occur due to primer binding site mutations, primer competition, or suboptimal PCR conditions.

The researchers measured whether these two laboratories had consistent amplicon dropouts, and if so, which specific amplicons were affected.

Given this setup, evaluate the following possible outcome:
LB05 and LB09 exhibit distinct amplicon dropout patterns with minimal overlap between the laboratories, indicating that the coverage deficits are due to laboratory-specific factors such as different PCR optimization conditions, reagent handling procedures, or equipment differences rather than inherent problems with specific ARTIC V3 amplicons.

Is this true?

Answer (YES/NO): YES